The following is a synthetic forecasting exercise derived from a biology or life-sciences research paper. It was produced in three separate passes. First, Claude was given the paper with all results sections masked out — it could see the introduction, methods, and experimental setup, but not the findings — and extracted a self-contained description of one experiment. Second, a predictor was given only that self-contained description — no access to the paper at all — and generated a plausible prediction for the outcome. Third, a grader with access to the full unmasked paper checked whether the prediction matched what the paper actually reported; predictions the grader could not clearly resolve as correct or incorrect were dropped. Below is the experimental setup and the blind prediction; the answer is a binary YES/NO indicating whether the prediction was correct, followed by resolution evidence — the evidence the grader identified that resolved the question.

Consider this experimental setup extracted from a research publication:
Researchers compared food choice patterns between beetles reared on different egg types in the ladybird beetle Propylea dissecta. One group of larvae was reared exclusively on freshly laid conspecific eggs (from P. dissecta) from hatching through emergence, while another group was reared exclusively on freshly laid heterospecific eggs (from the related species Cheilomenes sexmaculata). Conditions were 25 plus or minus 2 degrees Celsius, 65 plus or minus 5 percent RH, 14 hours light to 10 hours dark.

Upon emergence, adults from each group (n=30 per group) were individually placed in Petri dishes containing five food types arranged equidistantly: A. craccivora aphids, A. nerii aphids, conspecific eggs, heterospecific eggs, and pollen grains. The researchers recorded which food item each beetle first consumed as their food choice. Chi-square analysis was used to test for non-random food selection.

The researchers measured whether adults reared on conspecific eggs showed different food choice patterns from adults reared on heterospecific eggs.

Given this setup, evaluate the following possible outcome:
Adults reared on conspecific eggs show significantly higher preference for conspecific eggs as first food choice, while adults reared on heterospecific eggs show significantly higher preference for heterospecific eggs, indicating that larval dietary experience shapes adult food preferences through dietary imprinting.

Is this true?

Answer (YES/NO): NO